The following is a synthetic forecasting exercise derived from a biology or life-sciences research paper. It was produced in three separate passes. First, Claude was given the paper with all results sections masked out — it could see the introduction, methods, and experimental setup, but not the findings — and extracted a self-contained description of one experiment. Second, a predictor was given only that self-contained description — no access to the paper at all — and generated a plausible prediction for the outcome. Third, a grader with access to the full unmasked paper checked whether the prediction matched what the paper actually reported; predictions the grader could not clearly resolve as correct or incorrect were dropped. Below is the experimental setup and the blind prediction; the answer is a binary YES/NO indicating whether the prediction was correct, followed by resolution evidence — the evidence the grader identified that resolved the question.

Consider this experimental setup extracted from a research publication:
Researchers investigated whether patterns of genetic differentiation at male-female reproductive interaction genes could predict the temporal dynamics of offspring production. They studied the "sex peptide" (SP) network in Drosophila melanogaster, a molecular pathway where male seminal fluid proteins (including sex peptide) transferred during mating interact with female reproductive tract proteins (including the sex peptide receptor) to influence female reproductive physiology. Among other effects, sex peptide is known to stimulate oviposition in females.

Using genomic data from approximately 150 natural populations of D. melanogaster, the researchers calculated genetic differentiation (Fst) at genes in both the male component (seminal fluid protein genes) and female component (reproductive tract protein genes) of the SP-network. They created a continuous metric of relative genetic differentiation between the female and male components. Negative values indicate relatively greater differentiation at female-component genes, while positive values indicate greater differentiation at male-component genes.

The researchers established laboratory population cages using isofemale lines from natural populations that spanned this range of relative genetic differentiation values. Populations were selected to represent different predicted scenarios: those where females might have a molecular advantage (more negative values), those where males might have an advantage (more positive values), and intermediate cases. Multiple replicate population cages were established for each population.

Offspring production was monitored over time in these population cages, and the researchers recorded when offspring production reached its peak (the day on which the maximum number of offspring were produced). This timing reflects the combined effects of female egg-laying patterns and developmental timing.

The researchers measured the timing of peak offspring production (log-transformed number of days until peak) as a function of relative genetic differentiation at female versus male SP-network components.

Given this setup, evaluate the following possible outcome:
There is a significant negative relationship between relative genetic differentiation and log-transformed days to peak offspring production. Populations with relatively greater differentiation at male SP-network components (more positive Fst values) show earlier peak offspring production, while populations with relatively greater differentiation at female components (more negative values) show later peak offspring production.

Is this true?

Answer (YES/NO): YES